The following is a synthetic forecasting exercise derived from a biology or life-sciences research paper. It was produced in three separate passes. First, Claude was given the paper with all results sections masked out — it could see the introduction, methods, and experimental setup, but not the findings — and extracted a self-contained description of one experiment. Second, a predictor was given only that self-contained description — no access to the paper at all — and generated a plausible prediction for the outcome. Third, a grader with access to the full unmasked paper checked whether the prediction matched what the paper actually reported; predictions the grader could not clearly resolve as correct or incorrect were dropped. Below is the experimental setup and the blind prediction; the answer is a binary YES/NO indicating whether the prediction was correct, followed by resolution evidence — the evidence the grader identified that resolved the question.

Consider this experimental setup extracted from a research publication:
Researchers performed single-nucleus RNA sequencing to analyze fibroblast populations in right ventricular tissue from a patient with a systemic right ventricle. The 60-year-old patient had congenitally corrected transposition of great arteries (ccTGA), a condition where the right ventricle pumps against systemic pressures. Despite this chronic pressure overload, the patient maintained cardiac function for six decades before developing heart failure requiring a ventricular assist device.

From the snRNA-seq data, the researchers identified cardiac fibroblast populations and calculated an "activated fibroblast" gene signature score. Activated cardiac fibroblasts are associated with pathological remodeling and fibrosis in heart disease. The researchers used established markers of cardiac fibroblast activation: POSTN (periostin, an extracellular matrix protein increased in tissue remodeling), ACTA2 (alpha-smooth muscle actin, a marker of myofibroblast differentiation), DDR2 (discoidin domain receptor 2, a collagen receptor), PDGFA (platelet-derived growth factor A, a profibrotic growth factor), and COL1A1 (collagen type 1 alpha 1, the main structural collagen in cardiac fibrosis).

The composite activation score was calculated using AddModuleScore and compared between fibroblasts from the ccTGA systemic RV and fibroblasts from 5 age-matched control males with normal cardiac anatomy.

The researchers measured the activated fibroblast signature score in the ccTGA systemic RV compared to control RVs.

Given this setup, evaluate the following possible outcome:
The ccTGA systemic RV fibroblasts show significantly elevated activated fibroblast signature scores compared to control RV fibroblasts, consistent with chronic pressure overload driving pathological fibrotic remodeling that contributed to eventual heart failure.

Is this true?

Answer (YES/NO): YES